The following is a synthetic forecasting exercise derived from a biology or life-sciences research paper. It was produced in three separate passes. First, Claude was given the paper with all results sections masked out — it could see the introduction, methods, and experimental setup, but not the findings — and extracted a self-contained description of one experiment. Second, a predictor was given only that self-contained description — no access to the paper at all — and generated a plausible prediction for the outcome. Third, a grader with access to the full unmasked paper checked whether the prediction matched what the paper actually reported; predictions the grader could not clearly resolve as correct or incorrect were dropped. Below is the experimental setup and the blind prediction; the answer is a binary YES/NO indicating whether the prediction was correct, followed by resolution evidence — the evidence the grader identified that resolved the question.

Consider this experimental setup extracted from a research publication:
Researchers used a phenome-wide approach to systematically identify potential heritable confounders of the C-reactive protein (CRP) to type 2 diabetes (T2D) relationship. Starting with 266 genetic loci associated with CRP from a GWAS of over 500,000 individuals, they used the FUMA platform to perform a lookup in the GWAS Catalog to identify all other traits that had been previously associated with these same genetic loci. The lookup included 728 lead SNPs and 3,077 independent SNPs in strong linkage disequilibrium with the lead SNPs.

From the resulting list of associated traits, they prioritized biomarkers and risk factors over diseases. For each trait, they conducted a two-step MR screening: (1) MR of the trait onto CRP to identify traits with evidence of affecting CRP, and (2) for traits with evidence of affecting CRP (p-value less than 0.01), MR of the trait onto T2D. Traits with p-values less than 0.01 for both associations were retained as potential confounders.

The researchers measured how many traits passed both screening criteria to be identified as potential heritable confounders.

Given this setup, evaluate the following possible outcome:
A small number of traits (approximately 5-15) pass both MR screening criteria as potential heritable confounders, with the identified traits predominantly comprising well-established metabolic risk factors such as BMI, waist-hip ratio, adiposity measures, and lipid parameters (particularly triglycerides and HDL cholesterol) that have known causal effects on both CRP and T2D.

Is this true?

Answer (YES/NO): NO